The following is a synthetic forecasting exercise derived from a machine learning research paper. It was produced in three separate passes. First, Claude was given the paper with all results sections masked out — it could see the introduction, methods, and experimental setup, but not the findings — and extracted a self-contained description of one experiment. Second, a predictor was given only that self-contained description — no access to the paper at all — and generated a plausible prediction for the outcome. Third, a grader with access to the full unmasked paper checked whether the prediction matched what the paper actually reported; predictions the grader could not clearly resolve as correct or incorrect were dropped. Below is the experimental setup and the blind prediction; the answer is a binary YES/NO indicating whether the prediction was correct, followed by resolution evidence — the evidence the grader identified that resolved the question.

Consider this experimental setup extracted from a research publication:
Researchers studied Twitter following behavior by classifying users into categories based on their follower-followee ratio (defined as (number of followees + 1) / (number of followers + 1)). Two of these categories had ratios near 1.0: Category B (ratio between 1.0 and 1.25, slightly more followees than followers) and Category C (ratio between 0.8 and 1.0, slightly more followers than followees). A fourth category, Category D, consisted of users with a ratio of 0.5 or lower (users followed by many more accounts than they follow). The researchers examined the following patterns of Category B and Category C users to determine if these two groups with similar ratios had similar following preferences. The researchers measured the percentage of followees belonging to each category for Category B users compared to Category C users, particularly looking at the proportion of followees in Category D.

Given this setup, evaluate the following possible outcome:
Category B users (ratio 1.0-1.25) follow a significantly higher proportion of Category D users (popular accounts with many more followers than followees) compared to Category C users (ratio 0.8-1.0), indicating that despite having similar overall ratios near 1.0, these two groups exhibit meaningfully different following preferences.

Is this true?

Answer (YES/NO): NO